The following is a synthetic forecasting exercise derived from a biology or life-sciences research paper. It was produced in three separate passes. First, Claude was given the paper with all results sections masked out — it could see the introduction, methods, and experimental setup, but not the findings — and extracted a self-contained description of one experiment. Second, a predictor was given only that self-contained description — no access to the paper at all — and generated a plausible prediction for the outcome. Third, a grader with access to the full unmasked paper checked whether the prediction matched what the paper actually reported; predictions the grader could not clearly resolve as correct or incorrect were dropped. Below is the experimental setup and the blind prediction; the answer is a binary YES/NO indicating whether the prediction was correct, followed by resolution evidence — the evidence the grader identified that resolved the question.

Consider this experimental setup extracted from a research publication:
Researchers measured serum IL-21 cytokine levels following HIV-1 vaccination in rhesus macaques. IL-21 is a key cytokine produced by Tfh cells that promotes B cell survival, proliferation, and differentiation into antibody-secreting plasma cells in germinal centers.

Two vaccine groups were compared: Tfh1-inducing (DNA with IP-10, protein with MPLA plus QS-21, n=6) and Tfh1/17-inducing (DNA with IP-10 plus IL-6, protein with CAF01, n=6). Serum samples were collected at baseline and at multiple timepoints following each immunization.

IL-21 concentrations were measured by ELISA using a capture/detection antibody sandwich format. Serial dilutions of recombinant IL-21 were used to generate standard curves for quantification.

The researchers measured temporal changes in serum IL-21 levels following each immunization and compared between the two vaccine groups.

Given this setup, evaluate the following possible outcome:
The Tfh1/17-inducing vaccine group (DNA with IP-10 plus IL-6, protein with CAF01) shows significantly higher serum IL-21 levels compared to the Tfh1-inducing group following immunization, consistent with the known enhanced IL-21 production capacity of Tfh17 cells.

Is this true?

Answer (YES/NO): NO